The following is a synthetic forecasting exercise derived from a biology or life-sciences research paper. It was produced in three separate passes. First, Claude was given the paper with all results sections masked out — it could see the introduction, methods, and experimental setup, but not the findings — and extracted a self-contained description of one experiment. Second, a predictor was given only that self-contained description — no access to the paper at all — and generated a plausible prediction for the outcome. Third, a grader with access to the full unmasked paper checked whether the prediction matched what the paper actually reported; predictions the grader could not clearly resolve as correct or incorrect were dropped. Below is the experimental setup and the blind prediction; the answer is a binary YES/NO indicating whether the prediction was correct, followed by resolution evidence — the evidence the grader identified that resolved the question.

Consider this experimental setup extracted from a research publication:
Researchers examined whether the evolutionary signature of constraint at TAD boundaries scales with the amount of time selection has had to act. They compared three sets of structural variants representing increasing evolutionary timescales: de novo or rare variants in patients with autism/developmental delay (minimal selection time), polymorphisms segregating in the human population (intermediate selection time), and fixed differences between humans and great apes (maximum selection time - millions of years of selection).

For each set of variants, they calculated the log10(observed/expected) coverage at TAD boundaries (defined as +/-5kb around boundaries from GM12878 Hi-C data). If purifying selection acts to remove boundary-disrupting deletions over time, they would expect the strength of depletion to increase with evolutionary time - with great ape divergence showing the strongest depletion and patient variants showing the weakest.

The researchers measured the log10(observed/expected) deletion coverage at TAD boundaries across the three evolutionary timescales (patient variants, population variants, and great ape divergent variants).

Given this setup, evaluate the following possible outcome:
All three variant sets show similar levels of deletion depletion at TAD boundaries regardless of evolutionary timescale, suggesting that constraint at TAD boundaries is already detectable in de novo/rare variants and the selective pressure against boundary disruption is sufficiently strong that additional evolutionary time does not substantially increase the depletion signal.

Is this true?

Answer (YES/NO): NO